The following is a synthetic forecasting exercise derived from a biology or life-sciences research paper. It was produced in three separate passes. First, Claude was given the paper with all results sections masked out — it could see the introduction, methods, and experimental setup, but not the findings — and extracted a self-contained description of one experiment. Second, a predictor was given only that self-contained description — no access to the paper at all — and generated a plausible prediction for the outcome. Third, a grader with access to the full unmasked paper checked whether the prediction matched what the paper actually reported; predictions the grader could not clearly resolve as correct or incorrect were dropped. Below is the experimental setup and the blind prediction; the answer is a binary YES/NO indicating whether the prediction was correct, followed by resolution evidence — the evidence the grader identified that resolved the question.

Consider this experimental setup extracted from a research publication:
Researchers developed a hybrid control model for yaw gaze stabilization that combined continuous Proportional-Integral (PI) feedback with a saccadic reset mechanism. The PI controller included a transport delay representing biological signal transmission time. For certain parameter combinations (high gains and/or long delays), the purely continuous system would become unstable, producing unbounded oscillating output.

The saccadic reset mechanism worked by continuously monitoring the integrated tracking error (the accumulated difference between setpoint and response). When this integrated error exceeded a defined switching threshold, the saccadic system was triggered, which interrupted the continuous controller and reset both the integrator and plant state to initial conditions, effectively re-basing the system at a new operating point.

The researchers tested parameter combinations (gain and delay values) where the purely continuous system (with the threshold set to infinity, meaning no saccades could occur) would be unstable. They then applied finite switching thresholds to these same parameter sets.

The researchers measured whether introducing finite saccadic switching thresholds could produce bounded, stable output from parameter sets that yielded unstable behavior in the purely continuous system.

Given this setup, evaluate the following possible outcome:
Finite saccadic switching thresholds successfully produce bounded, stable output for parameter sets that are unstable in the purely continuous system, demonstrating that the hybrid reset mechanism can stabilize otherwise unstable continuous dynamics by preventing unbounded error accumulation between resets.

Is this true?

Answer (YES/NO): YES